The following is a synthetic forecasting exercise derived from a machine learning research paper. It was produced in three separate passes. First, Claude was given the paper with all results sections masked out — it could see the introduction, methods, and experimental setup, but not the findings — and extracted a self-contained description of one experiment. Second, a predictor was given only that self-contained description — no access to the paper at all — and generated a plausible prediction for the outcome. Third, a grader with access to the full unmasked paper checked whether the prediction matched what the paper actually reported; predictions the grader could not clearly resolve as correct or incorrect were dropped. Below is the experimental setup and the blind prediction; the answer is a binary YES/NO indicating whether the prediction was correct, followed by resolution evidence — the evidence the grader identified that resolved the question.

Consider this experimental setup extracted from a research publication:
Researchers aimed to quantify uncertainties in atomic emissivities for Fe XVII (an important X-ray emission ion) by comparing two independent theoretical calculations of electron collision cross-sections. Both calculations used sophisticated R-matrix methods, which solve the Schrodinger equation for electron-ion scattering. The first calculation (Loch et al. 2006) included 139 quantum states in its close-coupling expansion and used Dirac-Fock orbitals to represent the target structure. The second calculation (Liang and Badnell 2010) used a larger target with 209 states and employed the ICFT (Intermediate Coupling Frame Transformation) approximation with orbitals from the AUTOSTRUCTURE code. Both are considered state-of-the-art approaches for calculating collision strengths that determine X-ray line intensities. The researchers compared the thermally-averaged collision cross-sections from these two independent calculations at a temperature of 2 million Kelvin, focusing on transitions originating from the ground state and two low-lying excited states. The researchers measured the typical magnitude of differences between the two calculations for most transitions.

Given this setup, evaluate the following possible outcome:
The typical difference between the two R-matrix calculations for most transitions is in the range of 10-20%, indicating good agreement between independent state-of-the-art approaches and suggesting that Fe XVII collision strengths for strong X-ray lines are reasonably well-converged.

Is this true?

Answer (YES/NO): NO